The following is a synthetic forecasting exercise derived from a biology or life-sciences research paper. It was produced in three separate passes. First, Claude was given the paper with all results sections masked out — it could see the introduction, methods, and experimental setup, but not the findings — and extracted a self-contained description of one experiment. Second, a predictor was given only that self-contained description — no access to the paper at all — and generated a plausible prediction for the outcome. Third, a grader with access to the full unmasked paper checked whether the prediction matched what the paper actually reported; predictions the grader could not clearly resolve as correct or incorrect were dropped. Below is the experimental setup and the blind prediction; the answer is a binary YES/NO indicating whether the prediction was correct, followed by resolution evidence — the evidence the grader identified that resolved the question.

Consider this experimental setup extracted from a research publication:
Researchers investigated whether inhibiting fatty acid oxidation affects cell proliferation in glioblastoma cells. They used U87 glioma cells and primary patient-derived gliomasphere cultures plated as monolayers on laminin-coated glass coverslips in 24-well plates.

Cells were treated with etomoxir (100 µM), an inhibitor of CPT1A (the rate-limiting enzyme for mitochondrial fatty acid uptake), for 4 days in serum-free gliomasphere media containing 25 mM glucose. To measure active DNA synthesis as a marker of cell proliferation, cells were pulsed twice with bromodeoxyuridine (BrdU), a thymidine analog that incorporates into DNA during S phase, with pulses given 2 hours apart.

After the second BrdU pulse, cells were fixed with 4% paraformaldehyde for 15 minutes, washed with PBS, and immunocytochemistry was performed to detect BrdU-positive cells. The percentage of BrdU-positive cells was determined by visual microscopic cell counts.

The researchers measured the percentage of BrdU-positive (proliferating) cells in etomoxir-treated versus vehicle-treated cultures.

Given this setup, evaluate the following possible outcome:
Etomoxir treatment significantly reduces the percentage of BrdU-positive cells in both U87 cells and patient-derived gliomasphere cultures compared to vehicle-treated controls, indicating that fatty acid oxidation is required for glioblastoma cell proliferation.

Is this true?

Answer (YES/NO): NO